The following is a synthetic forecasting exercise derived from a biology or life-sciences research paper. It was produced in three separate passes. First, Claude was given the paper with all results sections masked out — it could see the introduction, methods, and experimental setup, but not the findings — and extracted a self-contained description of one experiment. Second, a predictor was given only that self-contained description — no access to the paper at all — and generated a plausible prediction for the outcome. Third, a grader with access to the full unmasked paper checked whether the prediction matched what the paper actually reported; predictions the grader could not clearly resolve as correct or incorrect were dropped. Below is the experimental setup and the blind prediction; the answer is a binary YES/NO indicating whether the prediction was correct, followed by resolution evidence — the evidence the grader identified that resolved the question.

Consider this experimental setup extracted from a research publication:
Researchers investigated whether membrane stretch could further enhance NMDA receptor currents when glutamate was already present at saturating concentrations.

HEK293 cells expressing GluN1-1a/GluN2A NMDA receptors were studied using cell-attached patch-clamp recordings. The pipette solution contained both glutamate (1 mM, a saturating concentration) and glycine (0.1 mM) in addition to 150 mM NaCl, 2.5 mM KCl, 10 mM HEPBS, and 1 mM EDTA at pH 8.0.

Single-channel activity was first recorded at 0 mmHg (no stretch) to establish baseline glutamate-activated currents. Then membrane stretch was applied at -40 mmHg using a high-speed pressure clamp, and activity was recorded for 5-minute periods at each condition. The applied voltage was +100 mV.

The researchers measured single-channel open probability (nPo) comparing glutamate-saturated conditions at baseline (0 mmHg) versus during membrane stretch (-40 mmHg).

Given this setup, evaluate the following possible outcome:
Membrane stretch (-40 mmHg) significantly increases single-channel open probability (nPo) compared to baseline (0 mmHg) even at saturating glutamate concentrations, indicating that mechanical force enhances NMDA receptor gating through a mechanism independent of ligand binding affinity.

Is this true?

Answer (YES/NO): NO